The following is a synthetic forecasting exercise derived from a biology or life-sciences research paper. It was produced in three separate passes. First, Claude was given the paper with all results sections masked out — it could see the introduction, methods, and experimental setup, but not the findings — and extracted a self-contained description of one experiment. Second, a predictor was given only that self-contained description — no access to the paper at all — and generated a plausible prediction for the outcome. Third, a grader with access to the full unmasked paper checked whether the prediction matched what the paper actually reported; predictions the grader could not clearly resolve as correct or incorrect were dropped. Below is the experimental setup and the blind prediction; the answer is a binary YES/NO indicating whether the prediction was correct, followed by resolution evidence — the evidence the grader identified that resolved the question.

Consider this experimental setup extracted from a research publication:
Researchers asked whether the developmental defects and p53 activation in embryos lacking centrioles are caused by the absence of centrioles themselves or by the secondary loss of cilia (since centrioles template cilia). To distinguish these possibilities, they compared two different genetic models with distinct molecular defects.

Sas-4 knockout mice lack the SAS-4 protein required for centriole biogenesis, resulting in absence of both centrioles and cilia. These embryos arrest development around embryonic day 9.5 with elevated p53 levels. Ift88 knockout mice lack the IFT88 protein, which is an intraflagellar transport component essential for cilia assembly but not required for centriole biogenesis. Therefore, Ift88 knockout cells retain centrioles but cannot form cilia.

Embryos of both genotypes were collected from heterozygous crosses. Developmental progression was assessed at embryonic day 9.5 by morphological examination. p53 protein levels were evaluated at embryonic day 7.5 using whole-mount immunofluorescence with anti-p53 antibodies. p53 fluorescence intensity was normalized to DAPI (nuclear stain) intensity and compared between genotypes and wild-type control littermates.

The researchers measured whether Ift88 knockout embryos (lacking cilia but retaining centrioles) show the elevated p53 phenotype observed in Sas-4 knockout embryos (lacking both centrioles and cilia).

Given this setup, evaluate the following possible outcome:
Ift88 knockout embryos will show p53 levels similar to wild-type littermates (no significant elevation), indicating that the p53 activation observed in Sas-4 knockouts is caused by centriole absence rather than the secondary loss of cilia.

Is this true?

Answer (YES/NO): YES